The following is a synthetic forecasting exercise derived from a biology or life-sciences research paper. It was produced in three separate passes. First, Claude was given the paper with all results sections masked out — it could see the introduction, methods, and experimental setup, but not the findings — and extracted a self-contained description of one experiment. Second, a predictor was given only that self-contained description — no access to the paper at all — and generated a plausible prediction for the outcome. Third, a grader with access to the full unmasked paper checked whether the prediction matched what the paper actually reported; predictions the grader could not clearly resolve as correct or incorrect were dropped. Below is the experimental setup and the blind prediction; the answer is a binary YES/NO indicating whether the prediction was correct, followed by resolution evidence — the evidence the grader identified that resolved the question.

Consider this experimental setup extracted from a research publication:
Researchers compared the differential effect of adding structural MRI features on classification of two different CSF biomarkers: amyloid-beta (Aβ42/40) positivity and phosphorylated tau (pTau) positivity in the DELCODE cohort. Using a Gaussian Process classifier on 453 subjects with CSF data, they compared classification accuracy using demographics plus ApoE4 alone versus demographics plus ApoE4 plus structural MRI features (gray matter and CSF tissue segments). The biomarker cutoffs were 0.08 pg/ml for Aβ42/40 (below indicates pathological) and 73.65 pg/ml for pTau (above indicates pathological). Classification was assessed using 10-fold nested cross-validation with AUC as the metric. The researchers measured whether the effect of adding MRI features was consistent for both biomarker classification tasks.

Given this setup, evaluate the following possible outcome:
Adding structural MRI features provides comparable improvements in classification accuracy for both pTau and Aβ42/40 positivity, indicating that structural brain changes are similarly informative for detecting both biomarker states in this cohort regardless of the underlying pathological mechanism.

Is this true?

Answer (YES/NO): NO